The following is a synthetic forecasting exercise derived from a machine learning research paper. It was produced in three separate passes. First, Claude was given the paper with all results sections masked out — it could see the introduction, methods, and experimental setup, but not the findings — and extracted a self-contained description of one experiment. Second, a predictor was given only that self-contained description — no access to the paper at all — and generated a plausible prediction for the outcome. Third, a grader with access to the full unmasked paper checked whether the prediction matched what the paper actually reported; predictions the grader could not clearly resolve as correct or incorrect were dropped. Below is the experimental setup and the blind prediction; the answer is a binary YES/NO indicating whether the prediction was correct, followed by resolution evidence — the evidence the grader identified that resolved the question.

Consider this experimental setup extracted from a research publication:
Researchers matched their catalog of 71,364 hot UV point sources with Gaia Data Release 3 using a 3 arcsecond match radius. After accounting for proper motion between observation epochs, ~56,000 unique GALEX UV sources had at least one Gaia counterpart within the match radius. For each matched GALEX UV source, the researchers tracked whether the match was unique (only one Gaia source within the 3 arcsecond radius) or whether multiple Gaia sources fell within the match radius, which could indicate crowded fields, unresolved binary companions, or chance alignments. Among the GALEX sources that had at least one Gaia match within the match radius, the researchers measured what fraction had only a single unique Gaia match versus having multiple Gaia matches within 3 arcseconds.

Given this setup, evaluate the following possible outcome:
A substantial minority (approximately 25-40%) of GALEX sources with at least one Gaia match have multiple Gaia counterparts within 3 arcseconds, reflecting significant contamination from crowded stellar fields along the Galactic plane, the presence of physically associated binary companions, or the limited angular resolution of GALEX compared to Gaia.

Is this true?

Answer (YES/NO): NO